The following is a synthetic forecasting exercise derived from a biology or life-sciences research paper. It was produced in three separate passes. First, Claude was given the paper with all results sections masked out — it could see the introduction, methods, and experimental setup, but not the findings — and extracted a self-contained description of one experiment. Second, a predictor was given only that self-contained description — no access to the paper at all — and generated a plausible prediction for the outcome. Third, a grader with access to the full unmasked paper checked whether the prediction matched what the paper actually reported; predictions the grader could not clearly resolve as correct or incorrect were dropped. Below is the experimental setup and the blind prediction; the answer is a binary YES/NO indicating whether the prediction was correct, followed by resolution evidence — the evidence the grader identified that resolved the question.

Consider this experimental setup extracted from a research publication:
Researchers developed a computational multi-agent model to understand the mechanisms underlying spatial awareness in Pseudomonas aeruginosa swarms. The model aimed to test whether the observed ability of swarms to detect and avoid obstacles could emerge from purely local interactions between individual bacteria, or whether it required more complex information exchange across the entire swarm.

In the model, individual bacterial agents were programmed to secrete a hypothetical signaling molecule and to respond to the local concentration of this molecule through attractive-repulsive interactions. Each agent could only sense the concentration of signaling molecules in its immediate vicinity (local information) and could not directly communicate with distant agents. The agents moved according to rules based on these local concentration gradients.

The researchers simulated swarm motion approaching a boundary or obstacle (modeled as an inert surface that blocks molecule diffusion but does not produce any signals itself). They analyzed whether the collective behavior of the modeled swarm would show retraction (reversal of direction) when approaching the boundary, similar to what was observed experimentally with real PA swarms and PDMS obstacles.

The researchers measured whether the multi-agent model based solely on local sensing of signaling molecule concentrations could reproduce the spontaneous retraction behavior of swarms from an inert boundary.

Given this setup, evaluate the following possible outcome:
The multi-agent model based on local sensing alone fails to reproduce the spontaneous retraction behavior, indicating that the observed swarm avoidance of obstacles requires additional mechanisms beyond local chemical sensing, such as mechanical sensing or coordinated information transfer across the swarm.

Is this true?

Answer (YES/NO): NO